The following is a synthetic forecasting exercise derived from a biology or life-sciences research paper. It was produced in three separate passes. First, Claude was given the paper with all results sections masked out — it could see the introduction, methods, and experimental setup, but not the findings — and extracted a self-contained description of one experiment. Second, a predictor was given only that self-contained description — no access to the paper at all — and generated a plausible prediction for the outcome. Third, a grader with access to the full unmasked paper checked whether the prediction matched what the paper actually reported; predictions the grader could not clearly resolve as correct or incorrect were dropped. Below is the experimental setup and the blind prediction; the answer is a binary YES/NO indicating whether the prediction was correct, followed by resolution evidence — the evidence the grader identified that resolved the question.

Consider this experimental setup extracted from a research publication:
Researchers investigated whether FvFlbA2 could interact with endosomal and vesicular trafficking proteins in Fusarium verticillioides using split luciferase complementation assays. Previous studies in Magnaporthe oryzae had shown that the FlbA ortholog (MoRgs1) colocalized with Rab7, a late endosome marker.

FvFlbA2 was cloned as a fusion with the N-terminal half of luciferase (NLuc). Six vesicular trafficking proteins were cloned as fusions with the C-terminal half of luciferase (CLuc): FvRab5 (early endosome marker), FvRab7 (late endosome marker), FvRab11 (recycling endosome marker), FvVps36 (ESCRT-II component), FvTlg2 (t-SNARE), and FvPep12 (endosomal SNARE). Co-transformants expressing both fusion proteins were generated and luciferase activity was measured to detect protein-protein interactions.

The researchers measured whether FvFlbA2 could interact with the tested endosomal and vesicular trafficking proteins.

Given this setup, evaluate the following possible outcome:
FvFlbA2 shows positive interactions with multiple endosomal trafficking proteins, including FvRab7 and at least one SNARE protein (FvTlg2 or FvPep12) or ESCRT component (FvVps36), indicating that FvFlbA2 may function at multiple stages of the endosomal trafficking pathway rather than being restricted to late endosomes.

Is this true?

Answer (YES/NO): NO